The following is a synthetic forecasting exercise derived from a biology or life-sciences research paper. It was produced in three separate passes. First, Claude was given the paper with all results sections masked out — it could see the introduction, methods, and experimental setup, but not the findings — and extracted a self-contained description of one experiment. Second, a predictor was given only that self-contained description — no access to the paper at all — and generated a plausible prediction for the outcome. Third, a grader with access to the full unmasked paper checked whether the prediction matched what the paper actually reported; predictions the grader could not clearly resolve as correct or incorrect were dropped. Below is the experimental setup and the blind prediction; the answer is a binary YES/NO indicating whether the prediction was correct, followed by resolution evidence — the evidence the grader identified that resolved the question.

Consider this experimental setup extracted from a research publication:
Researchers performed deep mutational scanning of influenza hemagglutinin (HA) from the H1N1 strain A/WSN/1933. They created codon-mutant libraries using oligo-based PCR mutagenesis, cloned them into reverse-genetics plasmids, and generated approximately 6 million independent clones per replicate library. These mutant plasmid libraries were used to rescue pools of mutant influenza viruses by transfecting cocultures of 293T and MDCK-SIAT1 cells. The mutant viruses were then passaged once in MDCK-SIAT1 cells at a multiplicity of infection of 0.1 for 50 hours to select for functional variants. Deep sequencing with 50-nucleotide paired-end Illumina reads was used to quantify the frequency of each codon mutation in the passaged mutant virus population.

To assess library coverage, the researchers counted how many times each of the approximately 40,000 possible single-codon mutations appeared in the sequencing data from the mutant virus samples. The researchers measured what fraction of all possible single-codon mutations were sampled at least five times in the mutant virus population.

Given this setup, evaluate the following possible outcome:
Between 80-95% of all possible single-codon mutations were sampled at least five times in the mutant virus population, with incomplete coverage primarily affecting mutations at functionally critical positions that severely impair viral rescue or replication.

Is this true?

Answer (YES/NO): YES